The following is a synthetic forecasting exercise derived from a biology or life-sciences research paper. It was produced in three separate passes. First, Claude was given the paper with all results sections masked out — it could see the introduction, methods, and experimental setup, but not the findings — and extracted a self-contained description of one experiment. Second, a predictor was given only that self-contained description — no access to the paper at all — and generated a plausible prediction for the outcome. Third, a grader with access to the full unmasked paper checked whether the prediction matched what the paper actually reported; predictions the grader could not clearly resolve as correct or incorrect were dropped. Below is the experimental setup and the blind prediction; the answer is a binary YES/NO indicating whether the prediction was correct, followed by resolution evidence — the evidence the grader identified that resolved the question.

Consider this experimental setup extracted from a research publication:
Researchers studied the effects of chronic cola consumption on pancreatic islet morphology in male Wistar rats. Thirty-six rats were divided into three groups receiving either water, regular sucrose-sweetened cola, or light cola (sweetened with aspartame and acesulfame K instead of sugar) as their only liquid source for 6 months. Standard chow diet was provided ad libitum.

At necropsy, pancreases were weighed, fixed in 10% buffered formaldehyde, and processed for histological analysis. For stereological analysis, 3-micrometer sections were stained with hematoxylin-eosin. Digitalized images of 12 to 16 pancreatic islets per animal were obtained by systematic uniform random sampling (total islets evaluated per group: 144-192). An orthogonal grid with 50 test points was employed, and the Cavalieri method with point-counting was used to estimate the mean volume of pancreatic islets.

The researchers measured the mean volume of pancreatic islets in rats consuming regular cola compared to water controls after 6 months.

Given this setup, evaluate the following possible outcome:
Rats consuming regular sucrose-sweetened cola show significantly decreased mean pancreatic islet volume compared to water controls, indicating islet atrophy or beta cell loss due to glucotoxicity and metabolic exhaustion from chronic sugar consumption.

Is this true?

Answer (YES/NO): YES